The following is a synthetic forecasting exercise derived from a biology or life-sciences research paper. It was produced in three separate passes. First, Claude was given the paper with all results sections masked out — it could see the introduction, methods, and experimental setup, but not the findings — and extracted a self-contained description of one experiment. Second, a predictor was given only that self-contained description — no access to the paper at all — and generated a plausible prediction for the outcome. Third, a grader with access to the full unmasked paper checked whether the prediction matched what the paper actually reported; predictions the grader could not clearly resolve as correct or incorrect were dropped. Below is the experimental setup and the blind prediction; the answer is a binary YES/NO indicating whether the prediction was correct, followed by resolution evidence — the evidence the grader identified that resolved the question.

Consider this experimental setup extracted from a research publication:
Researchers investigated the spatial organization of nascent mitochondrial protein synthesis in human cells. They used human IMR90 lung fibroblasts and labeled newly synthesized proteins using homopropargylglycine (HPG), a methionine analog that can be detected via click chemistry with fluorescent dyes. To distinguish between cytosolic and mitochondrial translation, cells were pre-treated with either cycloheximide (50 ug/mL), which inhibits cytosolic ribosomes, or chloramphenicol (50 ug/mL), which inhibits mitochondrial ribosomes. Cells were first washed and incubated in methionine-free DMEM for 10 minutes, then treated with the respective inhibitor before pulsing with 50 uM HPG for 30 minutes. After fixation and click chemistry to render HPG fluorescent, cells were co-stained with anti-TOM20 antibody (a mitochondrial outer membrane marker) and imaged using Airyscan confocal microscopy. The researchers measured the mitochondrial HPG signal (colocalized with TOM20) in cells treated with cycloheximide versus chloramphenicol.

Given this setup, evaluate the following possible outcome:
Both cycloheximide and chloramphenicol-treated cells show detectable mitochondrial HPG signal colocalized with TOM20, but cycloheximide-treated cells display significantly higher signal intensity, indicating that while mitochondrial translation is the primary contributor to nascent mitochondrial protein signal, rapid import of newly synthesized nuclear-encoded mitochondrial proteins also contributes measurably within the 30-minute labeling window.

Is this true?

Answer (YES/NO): NO